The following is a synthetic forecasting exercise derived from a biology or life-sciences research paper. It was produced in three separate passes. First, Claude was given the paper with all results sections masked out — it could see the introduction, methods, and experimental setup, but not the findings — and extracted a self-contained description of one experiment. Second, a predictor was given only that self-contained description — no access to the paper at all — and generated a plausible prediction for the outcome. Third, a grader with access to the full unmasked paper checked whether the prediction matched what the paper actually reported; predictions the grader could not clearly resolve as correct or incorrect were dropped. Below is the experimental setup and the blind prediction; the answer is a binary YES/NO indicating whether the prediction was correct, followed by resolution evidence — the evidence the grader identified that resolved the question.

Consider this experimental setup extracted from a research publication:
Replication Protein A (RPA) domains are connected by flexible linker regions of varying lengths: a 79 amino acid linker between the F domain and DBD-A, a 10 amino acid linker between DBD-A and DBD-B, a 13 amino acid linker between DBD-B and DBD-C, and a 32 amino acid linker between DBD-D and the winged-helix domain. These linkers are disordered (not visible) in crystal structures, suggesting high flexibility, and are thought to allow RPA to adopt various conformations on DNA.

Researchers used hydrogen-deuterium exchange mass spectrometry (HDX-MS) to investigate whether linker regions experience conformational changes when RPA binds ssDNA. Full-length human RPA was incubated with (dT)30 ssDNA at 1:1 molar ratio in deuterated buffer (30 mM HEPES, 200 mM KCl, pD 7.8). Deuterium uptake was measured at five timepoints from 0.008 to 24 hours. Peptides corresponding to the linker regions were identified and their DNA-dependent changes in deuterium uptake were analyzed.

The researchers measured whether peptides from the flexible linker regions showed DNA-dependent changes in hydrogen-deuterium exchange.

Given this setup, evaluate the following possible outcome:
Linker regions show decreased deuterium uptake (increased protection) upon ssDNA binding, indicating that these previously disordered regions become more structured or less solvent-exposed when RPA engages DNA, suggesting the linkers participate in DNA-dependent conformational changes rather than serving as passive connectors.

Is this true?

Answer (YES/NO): NO